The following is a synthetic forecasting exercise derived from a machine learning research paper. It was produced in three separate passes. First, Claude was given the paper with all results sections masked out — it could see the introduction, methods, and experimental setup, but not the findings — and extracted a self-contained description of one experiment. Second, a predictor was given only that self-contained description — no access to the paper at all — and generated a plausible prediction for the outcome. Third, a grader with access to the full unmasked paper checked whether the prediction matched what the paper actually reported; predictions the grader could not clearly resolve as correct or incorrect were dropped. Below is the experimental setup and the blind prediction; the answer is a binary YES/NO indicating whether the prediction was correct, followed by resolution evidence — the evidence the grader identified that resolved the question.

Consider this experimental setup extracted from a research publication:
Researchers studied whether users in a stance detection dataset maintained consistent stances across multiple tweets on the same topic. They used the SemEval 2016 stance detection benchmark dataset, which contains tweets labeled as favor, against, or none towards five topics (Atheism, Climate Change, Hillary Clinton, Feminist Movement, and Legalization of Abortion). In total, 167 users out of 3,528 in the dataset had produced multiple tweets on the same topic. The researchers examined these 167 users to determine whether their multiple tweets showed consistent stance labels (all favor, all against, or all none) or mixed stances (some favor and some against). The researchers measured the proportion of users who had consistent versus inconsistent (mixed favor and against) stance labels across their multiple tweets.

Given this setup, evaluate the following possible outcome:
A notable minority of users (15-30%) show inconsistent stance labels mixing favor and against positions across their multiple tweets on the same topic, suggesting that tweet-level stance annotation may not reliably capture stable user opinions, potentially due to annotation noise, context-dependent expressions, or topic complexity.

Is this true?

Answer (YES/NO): NO